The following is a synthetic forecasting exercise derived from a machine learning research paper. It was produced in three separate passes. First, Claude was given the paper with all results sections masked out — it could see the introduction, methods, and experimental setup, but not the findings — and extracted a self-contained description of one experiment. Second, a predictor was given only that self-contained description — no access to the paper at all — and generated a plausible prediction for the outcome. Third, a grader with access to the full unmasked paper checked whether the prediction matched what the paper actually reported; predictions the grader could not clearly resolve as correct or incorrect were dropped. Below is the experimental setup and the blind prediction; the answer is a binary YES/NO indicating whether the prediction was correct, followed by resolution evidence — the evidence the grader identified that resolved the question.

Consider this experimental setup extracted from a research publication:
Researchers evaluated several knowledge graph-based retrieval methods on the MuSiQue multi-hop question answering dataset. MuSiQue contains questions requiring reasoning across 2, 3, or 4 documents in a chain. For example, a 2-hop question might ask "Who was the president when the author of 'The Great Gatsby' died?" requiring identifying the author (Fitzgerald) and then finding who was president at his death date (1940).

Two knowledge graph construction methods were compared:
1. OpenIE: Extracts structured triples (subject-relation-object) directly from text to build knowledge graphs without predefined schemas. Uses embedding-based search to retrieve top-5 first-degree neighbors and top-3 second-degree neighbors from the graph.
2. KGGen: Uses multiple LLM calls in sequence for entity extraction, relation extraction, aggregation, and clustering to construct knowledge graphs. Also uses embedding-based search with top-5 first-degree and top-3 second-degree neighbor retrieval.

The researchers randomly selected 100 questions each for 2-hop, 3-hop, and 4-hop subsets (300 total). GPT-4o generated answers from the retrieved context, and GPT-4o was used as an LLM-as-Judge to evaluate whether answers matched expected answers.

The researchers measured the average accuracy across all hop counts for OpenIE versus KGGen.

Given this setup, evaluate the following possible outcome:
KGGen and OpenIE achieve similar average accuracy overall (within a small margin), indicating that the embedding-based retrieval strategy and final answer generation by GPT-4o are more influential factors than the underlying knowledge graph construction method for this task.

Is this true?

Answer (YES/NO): NO